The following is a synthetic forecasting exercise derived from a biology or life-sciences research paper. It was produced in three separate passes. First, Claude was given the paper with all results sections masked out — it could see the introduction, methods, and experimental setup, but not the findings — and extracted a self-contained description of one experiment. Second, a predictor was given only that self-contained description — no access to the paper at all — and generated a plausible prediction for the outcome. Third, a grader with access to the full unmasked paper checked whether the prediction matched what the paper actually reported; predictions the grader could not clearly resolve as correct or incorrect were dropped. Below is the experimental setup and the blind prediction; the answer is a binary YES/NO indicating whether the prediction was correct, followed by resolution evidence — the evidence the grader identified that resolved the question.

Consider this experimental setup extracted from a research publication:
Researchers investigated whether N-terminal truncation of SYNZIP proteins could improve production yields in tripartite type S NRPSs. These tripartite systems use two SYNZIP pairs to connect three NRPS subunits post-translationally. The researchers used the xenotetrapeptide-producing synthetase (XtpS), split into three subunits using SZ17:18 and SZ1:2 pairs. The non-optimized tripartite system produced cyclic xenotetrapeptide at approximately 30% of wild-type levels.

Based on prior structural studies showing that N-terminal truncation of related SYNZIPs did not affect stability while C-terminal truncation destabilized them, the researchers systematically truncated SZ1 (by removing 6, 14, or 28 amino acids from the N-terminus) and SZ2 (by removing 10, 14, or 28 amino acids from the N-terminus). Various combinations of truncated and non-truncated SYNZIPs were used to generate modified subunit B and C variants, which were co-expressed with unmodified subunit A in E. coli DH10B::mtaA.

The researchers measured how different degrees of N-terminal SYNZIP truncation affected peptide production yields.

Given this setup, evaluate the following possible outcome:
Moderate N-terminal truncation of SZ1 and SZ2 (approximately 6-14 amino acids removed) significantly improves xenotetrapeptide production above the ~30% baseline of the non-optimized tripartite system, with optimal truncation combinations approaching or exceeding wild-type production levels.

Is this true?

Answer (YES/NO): YES